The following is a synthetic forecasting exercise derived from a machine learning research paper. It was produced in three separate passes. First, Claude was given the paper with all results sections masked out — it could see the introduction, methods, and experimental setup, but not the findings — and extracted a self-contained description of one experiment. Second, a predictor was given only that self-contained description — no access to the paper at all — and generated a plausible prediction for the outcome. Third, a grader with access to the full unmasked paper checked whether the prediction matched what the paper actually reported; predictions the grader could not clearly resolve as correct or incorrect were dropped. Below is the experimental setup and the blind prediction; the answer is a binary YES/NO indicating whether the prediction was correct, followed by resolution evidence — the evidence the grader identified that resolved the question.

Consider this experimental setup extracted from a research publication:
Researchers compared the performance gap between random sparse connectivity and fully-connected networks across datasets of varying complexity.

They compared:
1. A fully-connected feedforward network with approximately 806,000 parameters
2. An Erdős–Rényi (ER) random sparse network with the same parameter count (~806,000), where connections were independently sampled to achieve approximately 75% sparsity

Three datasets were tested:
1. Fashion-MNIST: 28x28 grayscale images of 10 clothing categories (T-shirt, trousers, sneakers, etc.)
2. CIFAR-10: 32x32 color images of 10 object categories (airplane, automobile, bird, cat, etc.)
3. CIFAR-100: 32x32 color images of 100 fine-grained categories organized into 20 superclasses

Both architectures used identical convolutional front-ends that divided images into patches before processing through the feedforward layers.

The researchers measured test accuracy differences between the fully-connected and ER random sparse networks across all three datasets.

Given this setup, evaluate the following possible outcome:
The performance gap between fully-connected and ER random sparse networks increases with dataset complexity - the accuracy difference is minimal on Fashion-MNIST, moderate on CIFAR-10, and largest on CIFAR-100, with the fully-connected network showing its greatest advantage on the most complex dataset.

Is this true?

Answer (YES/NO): NO